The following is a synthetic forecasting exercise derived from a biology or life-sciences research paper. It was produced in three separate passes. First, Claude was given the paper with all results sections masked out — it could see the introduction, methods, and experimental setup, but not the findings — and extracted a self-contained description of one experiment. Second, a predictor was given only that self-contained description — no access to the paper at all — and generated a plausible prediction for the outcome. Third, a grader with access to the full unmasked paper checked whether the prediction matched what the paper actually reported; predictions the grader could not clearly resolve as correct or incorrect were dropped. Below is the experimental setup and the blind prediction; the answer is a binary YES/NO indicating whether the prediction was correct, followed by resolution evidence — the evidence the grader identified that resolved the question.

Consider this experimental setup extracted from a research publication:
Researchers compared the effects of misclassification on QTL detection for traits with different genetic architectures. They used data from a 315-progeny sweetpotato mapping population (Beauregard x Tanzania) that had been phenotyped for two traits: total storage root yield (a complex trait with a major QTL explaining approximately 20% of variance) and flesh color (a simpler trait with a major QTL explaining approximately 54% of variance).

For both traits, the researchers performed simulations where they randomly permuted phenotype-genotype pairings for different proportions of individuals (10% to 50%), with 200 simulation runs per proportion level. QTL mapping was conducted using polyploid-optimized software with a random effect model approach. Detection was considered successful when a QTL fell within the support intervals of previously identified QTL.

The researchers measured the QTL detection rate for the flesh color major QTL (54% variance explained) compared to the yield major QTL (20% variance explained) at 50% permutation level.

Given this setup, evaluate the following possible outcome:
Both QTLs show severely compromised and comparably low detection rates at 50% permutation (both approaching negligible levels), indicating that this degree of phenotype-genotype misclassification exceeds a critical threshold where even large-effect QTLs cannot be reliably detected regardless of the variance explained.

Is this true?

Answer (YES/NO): NO